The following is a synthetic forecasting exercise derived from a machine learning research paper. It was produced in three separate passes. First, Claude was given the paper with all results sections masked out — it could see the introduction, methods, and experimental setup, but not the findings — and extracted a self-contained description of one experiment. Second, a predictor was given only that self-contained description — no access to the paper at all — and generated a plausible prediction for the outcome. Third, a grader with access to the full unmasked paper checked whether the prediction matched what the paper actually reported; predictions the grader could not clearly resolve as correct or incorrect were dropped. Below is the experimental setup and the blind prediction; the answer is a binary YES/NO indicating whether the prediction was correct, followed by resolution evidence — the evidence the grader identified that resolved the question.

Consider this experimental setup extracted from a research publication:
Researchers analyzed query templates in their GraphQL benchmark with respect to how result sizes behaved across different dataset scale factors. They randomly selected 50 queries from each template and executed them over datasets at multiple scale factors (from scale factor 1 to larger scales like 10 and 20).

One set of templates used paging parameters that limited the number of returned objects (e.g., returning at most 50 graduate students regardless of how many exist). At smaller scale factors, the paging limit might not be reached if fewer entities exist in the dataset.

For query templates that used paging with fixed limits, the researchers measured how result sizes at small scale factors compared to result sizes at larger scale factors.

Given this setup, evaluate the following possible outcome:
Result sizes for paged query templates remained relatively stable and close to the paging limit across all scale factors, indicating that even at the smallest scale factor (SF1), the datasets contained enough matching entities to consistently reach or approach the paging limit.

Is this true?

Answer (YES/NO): NO